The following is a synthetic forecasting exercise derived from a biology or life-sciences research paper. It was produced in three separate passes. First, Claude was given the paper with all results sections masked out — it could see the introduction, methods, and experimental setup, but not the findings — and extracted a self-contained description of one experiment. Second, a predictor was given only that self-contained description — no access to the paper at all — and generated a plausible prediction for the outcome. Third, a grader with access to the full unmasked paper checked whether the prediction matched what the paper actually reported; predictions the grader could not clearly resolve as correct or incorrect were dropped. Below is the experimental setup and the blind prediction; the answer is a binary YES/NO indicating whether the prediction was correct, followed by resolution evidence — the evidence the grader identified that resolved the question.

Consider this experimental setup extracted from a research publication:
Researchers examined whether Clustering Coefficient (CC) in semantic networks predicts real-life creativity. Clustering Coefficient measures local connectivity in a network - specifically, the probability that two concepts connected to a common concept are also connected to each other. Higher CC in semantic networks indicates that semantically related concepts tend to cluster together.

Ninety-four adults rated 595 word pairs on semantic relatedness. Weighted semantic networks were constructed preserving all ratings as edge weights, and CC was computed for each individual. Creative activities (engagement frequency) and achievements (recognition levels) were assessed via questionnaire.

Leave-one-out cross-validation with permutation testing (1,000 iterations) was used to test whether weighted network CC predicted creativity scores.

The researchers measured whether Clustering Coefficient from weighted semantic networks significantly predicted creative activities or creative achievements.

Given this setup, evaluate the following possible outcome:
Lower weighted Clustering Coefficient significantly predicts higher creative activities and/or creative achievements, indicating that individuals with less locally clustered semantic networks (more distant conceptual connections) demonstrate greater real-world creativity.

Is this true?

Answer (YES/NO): NO